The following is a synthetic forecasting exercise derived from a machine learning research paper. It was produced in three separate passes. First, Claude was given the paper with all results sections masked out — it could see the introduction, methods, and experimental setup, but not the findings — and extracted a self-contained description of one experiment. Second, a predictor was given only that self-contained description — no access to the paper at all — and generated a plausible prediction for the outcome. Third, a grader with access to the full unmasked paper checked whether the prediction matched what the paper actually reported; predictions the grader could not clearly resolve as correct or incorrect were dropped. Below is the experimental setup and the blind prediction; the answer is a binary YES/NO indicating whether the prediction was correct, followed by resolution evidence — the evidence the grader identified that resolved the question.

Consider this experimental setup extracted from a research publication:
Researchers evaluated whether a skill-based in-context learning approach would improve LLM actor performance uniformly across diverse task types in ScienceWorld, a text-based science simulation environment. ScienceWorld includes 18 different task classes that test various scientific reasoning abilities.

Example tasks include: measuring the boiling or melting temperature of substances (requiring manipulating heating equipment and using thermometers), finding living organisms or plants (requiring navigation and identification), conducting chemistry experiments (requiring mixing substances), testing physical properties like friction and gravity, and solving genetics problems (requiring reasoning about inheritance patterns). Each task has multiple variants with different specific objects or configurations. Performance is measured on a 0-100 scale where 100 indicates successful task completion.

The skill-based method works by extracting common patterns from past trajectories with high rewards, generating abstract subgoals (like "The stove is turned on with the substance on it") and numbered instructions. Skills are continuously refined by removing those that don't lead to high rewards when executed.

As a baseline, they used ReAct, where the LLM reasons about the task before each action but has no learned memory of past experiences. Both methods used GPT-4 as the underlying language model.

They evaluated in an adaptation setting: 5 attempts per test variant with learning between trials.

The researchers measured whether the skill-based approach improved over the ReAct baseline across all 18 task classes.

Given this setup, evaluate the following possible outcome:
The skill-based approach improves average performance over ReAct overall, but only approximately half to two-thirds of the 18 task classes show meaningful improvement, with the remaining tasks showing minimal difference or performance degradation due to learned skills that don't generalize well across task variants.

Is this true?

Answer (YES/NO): NO